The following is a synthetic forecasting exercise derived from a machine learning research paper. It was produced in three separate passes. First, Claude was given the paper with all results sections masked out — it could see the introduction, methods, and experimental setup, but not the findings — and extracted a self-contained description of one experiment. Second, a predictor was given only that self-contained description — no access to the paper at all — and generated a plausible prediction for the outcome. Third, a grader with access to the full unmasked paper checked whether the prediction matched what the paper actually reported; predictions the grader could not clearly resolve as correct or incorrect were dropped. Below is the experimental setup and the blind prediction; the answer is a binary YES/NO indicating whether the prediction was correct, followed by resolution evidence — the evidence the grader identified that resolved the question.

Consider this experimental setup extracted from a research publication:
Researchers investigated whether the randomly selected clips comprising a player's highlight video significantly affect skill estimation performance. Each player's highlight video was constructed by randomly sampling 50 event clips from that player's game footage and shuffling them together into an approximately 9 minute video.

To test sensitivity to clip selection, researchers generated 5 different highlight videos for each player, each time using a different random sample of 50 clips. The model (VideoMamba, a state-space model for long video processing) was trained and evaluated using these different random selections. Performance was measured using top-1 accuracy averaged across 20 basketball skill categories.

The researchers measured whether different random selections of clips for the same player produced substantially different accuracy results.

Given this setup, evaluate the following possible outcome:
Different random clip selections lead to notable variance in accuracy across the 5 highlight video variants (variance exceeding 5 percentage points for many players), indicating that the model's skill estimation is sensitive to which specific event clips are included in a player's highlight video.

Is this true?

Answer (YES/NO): NO